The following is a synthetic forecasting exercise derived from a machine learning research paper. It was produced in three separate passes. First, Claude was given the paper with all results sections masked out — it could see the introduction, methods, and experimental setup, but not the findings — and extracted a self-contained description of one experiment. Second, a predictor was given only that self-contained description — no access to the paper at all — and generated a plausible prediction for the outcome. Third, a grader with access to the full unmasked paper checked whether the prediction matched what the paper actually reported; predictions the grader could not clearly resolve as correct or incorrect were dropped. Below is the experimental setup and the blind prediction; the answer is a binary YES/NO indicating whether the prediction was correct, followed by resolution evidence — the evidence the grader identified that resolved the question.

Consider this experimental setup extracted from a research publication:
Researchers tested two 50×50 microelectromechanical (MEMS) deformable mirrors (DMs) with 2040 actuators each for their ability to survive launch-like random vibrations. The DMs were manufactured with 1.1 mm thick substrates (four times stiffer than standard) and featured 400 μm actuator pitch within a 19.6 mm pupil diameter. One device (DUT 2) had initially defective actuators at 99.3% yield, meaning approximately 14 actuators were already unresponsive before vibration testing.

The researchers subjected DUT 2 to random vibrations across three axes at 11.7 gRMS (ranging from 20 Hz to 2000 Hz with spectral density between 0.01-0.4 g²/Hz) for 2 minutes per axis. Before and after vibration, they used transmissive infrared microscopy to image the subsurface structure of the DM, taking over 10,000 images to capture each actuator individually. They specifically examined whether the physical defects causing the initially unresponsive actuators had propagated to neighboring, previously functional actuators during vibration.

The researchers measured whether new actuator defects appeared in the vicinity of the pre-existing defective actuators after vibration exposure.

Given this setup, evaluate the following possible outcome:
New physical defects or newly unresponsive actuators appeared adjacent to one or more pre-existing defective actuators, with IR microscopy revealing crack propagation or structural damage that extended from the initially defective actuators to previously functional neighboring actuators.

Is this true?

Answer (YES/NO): NO